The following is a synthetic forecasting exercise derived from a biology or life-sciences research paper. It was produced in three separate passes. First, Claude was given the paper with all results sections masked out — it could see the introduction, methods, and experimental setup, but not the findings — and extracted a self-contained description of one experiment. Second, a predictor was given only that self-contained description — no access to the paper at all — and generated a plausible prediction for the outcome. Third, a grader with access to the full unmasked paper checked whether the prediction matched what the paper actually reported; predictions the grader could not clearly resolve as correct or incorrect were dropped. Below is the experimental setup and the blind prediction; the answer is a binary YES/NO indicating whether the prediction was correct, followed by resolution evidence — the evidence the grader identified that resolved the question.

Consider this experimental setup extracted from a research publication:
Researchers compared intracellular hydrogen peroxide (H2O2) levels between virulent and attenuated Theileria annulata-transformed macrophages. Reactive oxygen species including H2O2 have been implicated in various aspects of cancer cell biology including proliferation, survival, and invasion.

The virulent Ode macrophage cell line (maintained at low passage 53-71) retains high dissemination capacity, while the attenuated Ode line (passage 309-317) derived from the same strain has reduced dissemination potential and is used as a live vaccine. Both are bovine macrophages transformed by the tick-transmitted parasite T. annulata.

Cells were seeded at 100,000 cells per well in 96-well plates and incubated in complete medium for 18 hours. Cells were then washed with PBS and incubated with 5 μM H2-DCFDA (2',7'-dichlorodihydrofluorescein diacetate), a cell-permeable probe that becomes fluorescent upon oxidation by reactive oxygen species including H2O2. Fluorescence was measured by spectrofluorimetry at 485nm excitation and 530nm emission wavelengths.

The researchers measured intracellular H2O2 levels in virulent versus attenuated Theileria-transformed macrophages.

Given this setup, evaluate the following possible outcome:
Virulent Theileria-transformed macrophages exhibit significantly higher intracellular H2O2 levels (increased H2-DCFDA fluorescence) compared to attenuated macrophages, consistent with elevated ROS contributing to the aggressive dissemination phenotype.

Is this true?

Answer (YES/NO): NO